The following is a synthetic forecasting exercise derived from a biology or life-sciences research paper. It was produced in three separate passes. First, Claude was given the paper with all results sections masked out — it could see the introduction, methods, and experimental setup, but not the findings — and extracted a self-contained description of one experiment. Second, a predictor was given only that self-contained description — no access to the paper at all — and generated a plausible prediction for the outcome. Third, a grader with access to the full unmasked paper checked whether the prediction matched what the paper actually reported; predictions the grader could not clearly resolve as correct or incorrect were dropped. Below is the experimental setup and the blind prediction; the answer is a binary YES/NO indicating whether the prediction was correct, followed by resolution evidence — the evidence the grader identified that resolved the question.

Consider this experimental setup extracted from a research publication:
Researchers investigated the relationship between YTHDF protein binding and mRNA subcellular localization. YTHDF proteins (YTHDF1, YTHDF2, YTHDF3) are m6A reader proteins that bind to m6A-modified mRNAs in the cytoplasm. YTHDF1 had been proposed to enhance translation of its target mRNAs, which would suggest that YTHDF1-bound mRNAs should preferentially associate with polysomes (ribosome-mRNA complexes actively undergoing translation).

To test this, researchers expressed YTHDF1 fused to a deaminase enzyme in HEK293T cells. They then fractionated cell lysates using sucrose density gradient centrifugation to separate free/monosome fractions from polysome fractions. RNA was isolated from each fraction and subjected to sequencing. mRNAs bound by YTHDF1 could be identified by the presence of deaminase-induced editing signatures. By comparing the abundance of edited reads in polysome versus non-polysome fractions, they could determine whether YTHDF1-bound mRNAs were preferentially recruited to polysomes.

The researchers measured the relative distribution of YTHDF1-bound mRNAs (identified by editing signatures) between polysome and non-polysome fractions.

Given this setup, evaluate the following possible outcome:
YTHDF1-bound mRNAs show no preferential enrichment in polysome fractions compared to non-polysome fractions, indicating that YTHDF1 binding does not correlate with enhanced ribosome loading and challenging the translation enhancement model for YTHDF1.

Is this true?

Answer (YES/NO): YES